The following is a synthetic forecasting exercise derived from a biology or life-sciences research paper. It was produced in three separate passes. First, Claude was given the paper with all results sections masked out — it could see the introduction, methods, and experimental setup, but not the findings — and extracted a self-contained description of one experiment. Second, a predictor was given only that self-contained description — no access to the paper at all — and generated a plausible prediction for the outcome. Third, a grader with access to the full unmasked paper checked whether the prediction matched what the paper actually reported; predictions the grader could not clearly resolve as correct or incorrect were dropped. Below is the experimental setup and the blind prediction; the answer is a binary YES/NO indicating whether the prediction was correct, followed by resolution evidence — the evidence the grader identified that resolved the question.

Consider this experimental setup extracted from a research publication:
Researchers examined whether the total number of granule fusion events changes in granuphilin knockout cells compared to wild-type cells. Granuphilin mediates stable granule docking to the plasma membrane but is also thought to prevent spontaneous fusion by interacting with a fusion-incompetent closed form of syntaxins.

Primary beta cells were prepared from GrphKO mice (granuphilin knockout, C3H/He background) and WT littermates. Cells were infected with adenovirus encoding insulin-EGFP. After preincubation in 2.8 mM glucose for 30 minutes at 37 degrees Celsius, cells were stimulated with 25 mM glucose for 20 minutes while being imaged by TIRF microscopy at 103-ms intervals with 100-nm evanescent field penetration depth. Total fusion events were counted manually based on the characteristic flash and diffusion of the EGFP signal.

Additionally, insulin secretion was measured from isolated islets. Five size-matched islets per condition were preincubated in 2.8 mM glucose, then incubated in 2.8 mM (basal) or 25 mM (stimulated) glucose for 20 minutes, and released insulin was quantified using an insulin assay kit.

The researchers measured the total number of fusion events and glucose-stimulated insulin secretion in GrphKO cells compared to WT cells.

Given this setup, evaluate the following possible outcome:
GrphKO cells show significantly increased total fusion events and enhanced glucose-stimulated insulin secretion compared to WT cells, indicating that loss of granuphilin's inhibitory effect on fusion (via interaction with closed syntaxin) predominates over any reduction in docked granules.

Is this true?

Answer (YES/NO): YES